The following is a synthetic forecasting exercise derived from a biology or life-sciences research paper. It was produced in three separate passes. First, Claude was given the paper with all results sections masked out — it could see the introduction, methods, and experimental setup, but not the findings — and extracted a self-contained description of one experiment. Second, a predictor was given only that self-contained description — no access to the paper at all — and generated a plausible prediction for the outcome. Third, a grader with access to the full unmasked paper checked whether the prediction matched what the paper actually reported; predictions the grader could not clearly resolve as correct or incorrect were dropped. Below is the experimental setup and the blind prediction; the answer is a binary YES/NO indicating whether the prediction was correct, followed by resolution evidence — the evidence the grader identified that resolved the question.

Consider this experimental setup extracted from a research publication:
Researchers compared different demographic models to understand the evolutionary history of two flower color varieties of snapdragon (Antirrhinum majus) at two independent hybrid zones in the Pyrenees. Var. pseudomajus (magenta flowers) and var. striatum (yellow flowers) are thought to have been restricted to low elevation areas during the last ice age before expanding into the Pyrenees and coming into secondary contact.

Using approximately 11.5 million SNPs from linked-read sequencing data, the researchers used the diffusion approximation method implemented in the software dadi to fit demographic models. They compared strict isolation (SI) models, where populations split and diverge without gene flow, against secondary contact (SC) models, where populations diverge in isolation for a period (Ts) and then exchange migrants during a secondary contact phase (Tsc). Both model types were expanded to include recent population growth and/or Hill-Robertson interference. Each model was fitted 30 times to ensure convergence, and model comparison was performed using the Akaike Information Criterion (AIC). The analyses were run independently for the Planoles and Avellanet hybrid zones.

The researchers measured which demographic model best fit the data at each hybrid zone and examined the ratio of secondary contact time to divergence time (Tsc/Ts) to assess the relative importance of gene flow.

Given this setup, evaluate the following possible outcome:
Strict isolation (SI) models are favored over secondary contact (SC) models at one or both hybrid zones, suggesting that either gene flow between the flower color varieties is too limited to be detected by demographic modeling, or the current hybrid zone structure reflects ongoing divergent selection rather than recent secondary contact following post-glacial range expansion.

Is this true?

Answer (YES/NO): NO